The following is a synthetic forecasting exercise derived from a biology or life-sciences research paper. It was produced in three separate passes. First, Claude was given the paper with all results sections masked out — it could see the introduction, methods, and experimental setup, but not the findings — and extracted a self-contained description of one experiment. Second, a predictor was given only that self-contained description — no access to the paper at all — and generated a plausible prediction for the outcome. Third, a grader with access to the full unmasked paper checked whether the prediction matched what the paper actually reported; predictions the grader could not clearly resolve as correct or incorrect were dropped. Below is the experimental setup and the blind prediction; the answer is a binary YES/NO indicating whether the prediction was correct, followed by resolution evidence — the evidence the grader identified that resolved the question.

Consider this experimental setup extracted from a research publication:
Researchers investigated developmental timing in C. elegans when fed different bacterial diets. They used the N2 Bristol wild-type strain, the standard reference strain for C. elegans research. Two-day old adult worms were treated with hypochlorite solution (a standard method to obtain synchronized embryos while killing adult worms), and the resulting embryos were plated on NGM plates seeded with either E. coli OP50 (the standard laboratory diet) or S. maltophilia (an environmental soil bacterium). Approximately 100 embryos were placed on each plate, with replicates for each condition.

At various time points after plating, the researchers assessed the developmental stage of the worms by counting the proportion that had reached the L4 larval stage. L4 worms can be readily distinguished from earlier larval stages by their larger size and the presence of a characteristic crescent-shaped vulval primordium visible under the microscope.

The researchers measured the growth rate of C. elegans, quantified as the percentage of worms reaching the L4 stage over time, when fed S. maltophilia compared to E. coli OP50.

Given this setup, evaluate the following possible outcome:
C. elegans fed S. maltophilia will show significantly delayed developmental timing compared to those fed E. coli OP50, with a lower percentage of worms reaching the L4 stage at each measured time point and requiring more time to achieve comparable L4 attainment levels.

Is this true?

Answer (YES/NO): YES